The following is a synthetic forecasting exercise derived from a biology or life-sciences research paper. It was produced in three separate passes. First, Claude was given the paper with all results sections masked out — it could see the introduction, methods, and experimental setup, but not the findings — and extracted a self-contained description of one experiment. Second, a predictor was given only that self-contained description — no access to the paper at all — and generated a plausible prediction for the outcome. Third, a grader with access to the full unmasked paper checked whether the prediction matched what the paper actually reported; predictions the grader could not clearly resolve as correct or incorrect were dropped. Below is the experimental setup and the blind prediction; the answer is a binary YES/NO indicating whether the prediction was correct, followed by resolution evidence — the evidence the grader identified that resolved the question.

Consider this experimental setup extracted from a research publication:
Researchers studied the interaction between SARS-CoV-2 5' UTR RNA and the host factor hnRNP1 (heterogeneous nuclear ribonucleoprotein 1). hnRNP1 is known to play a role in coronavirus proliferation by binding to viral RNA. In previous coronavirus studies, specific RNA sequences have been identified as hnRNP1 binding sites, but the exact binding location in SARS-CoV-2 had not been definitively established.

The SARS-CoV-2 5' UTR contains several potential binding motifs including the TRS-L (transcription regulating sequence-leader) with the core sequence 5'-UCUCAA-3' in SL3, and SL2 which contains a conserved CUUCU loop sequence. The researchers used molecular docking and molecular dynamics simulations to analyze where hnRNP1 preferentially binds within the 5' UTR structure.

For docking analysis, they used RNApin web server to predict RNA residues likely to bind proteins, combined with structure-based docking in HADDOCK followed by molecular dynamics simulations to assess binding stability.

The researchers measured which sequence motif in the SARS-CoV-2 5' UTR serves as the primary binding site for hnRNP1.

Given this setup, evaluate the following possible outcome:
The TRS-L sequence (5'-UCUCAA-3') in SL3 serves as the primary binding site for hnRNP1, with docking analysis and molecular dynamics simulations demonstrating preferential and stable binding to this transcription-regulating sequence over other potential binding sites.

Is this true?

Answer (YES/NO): YES